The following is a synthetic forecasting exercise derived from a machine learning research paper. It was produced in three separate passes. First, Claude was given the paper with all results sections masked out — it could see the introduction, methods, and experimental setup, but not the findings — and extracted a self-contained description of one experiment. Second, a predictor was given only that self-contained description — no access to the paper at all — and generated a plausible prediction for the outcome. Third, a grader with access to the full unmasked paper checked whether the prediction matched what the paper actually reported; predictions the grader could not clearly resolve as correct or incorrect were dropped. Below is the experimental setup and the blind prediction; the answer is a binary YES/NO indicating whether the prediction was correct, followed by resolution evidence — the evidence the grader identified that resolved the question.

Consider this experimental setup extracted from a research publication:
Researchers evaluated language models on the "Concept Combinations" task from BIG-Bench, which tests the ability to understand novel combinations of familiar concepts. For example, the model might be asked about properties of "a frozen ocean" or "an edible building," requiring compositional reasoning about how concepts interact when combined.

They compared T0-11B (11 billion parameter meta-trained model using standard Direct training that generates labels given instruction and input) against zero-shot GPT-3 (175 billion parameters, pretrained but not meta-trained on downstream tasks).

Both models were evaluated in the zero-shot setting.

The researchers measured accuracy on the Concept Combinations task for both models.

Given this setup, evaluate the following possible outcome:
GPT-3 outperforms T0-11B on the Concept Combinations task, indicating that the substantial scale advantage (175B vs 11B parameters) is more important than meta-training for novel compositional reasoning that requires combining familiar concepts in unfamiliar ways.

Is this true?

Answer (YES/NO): NO